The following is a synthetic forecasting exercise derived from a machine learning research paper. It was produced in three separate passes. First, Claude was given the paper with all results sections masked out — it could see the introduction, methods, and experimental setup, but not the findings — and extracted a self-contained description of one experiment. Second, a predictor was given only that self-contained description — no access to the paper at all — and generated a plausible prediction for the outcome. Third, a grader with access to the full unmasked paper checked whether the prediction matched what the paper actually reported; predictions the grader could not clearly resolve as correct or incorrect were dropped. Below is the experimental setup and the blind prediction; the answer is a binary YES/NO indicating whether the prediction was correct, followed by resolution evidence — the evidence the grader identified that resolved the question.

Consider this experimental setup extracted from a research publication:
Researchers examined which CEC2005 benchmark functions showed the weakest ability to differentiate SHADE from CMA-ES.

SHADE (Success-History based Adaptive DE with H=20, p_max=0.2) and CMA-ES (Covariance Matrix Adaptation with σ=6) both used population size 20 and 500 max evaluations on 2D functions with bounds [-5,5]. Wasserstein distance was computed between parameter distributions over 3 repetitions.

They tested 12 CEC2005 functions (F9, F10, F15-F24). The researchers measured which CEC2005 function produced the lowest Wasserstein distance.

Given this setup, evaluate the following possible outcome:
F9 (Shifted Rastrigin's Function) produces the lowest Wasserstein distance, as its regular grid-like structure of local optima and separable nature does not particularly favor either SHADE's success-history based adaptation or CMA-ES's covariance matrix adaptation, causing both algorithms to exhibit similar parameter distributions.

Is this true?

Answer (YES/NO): NO